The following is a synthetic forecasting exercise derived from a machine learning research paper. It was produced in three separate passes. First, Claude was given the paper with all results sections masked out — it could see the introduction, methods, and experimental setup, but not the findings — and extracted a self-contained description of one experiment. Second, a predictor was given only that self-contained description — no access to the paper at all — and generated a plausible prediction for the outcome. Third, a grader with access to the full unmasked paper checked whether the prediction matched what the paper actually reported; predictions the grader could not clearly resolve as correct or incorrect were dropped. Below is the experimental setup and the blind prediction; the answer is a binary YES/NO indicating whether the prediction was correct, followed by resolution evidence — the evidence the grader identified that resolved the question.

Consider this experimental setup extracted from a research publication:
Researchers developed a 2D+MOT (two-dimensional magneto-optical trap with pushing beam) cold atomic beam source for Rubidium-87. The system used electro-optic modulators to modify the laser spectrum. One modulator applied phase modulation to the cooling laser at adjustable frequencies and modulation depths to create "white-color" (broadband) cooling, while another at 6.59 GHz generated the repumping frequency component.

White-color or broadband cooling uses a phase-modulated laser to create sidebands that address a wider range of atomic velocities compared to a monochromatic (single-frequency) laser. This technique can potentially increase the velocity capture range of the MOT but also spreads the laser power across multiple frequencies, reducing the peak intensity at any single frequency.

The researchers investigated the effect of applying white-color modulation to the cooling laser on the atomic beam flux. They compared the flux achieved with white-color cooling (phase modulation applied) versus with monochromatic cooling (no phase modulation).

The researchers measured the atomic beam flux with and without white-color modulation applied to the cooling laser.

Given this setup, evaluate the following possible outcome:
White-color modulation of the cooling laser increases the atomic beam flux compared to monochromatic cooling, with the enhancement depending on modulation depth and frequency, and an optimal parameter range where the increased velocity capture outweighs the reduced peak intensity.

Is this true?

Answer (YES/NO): NO